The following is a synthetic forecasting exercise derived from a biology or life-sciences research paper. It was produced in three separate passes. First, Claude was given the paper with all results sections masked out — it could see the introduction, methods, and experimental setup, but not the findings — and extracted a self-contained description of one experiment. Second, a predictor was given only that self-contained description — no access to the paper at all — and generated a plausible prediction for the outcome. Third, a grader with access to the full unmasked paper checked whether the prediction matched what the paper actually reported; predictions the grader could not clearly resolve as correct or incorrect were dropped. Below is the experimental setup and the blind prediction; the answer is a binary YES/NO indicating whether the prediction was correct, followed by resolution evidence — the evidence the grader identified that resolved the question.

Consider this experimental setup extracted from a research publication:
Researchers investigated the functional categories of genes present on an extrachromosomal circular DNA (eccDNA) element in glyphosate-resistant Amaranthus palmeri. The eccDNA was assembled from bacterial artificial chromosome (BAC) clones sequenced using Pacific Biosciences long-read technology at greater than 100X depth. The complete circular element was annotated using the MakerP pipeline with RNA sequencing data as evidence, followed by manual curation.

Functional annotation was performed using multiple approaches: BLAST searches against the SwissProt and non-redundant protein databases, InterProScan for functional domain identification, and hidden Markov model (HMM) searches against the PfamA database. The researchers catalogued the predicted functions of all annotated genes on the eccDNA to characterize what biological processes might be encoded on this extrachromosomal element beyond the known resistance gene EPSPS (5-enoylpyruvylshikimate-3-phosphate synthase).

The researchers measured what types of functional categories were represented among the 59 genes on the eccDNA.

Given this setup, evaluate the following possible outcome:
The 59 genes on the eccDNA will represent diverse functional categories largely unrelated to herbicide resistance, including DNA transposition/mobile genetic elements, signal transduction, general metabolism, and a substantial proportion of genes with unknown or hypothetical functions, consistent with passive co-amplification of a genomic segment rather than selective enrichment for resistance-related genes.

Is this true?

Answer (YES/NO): NO